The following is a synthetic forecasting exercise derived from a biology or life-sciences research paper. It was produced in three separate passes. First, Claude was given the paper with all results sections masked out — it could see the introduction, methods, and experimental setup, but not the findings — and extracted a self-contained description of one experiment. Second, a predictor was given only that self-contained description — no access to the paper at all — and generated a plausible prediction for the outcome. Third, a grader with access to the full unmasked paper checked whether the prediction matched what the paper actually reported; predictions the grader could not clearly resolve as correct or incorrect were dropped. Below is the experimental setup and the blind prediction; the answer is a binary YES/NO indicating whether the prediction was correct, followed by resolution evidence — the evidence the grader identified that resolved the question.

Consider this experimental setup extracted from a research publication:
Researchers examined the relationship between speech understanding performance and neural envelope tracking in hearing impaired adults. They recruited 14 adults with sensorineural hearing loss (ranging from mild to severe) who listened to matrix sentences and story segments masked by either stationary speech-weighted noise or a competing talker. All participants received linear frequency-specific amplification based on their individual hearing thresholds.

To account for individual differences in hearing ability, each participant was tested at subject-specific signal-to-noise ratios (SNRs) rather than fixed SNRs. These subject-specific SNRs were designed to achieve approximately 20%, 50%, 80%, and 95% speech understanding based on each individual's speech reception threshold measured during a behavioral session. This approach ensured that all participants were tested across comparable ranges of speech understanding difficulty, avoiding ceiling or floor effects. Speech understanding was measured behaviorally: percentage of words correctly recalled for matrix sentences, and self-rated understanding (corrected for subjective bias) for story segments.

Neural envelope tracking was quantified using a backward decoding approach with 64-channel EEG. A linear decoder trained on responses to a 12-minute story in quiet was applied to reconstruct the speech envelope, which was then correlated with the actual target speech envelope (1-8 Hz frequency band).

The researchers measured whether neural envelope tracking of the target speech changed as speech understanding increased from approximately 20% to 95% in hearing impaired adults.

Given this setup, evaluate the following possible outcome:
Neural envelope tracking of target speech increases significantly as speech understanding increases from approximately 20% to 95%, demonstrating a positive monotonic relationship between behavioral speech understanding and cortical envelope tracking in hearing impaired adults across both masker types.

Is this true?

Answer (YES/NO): YES